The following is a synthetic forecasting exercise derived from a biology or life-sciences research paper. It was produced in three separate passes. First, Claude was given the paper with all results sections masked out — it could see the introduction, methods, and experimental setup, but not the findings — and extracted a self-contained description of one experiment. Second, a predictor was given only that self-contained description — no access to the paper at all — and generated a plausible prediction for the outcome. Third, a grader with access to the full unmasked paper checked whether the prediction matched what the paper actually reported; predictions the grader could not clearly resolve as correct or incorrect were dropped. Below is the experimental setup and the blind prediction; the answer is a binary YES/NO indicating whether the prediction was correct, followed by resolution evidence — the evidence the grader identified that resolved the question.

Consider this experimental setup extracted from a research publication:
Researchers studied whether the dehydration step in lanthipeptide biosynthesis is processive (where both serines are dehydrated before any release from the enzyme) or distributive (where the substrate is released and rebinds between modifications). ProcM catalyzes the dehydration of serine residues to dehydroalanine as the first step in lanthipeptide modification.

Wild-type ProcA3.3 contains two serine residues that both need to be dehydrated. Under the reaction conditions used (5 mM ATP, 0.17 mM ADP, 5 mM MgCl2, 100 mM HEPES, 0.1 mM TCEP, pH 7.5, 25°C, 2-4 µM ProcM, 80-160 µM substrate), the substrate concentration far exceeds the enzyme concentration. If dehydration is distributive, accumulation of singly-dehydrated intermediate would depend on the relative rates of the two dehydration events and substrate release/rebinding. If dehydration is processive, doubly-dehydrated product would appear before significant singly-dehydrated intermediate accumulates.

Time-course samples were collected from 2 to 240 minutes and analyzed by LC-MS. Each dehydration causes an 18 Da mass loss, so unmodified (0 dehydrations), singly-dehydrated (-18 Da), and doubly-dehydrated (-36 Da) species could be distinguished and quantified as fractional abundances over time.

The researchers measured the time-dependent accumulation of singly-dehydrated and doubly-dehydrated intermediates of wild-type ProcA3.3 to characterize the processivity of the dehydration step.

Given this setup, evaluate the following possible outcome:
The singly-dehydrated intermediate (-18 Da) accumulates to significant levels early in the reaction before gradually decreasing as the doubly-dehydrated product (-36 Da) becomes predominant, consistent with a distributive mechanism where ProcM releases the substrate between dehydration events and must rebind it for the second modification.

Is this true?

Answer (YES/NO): NO